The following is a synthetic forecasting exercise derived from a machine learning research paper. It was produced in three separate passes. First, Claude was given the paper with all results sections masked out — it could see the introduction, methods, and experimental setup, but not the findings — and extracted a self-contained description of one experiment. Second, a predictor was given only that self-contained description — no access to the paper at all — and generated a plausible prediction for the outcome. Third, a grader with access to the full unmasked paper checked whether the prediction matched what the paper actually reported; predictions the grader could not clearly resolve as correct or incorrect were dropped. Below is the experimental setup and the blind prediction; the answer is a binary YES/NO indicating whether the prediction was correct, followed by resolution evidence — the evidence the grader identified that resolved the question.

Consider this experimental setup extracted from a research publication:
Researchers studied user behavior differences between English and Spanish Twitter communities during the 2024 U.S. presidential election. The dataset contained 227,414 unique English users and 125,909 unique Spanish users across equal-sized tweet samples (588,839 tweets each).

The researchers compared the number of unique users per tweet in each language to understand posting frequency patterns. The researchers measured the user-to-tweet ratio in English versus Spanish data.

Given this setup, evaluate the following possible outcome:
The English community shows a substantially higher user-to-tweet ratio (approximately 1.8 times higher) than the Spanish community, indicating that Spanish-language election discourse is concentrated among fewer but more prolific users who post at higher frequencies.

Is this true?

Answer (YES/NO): YES